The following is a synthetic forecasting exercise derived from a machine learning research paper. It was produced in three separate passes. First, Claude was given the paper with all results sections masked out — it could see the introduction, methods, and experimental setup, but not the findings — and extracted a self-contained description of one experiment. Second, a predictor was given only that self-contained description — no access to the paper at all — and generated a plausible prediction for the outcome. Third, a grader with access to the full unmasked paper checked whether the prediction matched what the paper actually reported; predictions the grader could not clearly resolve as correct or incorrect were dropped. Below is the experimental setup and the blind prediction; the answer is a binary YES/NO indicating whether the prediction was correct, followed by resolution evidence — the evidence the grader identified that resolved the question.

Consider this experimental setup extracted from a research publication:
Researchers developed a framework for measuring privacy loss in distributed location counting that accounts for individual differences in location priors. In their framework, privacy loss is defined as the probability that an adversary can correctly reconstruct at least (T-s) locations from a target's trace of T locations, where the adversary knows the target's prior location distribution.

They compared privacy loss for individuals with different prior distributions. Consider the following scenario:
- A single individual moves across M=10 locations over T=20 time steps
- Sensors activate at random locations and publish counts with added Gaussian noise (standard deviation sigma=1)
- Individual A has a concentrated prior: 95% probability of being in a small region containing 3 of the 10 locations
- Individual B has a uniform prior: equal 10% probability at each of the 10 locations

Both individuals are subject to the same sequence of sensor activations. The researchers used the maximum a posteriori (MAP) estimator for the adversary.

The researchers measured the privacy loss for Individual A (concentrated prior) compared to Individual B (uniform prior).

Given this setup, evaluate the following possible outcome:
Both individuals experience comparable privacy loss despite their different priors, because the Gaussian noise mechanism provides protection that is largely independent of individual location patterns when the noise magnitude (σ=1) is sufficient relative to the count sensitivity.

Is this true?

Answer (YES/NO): NO